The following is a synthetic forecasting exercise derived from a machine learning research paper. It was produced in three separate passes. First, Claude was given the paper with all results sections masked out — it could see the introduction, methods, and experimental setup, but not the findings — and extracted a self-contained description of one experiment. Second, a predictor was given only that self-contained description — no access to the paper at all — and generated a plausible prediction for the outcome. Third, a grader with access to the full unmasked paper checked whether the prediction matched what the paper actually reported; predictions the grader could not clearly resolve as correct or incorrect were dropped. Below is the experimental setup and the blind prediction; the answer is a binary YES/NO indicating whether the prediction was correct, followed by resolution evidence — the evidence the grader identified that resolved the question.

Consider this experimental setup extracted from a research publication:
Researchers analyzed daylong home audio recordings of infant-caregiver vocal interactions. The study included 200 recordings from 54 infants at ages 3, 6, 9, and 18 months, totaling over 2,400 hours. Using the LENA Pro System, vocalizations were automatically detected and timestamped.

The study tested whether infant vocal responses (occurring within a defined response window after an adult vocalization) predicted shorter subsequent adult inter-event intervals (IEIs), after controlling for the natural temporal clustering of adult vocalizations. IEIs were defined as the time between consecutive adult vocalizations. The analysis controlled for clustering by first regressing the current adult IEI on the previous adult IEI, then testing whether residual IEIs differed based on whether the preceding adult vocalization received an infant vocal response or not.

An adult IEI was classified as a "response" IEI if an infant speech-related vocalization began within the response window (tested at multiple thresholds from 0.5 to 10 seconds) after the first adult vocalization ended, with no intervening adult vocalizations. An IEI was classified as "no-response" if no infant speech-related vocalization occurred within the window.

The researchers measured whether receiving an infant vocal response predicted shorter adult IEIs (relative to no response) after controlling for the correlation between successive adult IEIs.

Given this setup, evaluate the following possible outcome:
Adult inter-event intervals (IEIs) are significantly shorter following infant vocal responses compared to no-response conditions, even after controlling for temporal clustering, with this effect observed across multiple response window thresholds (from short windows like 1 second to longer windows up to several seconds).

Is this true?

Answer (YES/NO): NO